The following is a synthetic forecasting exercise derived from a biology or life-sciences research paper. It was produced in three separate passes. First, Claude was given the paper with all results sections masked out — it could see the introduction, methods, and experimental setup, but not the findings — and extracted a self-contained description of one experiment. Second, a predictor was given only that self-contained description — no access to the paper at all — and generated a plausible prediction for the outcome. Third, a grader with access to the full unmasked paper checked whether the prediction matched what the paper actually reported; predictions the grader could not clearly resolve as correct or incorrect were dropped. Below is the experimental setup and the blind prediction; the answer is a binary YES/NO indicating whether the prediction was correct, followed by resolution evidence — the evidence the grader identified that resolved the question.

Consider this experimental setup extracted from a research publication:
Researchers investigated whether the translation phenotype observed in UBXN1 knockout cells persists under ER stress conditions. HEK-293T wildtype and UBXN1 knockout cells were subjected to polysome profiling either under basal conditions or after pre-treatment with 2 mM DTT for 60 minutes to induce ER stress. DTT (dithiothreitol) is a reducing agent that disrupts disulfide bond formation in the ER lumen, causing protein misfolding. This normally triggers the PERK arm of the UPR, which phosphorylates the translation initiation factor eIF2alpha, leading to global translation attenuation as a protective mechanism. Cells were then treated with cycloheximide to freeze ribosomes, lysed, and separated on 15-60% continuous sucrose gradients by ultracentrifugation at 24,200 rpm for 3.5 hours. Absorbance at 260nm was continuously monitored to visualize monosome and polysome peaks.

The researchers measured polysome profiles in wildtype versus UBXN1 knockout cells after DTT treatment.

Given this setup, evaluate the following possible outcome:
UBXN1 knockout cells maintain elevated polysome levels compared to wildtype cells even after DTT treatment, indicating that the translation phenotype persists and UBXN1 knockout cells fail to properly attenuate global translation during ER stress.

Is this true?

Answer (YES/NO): YES